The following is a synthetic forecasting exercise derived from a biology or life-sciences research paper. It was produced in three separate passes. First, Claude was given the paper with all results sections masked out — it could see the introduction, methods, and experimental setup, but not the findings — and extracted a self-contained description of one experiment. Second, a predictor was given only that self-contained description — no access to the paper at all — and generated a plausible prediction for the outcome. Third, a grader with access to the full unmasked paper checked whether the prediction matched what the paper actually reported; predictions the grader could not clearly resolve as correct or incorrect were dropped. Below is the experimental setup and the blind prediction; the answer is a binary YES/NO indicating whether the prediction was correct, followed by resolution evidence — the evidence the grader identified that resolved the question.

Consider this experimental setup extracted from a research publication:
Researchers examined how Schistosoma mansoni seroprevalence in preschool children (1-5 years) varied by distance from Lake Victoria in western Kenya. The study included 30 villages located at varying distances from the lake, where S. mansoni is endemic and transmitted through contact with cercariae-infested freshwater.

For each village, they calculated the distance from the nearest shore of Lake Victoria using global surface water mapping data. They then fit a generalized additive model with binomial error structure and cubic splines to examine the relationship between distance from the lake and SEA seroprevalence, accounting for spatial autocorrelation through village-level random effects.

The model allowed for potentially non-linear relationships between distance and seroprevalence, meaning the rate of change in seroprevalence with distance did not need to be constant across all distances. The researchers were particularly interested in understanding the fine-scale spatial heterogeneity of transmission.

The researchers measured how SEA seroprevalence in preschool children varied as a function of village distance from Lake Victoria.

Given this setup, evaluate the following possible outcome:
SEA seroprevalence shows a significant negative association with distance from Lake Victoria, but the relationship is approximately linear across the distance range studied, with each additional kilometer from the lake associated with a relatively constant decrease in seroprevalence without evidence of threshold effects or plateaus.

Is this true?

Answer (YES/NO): NO